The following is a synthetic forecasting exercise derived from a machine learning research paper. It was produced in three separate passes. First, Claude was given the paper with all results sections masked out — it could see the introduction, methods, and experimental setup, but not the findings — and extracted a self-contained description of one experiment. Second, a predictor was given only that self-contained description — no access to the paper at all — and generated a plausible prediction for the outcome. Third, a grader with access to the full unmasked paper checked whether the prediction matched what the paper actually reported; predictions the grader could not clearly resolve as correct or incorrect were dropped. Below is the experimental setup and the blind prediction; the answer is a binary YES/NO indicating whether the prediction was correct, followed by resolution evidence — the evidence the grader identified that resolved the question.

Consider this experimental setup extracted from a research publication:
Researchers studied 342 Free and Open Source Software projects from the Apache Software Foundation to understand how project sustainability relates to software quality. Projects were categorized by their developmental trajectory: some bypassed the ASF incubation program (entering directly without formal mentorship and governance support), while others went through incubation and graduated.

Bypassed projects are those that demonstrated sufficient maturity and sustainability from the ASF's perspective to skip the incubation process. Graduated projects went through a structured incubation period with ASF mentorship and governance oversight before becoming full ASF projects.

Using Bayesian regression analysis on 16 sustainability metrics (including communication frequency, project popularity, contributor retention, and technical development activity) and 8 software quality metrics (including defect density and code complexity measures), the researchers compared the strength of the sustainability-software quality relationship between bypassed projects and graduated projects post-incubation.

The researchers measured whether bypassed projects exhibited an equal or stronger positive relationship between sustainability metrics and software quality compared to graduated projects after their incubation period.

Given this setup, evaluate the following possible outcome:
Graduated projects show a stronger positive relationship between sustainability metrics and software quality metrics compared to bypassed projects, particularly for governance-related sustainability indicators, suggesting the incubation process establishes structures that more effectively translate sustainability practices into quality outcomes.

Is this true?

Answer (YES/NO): NO